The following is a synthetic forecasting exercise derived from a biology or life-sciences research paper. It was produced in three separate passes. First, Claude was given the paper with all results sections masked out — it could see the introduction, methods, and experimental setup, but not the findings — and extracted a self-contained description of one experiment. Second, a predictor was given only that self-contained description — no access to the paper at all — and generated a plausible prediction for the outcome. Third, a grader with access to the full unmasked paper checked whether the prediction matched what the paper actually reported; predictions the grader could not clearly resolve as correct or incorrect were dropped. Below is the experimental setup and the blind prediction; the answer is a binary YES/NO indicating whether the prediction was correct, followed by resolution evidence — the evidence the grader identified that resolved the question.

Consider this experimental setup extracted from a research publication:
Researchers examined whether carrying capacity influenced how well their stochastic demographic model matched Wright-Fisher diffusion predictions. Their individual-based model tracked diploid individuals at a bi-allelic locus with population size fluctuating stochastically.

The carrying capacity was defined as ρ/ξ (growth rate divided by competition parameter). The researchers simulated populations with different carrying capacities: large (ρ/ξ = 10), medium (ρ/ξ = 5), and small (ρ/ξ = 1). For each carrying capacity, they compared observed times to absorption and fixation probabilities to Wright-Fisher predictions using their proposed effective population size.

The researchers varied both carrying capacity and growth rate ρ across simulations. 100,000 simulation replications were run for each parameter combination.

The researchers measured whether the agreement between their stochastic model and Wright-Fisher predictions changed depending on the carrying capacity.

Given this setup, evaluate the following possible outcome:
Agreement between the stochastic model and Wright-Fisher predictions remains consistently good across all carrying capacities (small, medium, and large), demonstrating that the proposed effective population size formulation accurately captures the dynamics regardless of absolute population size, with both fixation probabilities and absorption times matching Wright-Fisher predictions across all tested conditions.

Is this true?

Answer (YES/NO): NO